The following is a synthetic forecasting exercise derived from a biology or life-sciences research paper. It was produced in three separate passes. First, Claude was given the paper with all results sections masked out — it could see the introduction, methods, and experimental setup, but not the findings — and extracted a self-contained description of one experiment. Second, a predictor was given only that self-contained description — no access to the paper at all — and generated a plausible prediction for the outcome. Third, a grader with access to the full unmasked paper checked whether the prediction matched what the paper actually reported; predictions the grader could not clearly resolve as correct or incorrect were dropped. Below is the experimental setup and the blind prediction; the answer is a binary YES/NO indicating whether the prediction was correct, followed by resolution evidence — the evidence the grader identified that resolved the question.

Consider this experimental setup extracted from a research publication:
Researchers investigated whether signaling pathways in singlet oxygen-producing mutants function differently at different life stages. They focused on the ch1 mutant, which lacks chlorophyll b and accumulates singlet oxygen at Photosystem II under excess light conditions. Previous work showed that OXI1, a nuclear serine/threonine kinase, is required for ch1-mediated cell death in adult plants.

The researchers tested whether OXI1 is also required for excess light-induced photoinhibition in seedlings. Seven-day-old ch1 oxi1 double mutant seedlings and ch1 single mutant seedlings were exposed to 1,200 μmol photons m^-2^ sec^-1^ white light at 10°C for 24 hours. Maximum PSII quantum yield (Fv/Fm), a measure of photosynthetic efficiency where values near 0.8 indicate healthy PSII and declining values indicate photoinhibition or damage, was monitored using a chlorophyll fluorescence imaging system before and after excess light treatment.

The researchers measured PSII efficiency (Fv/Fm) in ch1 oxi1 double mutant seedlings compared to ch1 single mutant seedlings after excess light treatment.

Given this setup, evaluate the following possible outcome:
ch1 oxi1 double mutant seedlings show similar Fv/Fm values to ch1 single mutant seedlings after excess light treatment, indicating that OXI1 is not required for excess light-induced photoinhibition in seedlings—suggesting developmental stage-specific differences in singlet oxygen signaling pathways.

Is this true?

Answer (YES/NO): YES